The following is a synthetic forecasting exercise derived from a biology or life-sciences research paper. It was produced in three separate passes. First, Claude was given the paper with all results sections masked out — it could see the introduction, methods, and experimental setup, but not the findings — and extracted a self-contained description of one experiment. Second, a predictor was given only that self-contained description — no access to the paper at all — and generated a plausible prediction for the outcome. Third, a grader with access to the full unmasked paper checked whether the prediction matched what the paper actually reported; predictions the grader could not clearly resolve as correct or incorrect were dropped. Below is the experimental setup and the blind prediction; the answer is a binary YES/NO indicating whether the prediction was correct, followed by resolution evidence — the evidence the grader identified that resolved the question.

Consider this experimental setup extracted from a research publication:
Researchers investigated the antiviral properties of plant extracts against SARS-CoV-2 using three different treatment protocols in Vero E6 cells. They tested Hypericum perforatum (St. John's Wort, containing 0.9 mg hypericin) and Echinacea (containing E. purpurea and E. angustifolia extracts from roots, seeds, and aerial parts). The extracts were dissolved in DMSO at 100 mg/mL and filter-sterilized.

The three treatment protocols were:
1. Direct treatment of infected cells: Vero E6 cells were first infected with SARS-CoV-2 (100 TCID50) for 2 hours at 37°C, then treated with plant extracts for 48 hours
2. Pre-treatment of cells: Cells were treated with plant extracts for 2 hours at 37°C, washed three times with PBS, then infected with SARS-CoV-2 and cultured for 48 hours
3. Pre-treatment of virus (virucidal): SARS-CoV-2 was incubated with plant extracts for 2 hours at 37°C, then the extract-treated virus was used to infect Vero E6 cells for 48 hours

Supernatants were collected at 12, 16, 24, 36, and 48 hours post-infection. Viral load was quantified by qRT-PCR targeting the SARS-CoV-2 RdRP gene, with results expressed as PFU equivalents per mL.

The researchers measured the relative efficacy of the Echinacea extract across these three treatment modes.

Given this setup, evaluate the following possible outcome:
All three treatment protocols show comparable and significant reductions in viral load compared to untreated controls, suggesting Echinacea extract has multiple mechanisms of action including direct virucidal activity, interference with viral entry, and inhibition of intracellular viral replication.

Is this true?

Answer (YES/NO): NO